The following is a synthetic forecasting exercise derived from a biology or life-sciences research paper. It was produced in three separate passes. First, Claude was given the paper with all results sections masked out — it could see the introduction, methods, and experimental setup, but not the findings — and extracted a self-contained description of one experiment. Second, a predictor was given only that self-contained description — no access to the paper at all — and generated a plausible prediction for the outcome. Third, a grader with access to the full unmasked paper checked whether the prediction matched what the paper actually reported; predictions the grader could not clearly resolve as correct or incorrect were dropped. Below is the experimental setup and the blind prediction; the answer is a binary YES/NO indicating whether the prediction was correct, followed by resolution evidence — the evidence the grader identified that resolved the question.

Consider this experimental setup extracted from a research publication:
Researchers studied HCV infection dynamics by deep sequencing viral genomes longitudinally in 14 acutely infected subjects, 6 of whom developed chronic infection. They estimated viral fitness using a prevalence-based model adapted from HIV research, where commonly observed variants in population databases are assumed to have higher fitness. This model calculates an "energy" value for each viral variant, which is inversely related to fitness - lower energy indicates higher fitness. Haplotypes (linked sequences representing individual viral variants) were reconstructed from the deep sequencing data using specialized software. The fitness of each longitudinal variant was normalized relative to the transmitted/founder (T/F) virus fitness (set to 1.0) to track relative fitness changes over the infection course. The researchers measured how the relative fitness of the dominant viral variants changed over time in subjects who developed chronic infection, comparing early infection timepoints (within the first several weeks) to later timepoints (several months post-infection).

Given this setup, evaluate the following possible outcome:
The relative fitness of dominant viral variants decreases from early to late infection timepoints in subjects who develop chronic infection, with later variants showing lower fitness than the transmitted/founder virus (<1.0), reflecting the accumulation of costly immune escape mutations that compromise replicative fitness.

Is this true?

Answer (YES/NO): NO